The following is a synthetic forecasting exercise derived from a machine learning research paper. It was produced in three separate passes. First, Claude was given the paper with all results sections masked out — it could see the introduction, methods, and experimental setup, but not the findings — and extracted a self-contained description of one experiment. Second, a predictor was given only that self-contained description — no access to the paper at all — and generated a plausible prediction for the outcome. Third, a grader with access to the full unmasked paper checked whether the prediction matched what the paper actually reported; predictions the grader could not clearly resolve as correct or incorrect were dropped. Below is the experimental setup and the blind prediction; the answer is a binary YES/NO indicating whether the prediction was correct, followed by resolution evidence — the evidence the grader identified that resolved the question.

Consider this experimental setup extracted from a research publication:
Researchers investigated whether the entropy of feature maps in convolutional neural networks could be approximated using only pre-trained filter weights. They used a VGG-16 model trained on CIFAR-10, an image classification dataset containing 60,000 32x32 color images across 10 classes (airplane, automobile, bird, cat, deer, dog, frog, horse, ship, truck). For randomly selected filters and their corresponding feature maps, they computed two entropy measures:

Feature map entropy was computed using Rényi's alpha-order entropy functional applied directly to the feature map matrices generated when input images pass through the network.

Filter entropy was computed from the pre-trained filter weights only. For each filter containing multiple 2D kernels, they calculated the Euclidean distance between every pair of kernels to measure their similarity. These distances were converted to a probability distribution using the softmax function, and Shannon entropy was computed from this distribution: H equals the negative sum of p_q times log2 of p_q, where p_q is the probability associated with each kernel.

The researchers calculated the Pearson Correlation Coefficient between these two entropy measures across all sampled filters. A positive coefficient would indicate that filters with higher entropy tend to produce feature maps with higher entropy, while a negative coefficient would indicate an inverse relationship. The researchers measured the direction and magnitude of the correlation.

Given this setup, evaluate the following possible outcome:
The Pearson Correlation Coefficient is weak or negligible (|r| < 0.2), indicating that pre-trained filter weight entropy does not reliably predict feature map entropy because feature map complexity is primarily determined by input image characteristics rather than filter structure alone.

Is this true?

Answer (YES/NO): NO